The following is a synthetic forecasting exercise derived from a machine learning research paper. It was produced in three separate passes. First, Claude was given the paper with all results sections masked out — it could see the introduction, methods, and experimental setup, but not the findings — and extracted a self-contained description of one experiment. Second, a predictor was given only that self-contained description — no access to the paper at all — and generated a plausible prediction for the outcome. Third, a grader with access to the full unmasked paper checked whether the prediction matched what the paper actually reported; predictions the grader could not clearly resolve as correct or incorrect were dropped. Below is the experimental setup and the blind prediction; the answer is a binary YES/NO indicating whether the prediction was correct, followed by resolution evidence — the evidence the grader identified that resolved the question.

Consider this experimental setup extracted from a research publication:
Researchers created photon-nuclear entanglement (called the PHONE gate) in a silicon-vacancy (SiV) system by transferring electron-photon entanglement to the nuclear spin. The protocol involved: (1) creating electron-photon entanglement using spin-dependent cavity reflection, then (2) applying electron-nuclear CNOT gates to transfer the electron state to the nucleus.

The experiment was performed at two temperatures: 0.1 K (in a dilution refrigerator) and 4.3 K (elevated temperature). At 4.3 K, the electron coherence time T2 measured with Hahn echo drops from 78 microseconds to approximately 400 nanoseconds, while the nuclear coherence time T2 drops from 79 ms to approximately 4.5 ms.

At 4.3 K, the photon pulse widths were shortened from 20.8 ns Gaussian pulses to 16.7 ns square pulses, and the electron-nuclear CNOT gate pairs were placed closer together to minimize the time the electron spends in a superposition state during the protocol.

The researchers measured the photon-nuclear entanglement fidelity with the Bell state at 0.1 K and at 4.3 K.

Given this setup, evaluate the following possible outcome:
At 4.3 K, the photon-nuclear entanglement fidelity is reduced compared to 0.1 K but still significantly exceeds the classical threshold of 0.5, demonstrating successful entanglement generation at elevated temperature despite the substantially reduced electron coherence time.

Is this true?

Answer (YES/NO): YES